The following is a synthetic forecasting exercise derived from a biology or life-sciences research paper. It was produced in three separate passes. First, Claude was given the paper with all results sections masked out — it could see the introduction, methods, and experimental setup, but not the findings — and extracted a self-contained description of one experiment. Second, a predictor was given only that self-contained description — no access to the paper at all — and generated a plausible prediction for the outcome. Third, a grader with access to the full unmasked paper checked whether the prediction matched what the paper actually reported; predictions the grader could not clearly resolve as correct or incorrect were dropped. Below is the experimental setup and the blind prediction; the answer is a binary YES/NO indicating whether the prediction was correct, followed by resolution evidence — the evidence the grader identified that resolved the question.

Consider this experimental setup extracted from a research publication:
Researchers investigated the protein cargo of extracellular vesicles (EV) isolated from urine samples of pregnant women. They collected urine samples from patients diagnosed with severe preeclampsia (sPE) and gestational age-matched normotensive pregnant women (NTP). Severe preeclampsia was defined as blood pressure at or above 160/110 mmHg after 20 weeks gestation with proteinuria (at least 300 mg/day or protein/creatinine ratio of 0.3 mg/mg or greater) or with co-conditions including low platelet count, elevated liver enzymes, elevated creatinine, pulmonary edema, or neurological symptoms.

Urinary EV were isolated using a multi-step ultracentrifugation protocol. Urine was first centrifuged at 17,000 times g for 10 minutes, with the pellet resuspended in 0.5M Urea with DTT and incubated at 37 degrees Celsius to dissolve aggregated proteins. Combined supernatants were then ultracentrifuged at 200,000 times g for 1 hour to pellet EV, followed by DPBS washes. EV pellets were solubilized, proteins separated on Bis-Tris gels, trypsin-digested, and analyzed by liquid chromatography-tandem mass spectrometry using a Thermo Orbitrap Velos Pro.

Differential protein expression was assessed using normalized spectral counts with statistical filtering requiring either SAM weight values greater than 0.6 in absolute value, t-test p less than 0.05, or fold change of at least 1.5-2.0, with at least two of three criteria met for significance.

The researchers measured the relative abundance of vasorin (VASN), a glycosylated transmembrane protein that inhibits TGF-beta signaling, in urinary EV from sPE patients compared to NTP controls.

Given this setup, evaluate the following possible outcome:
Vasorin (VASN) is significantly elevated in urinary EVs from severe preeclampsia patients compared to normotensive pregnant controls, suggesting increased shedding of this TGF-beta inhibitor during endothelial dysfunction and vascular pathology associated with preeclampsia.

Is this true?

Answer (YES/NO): NO